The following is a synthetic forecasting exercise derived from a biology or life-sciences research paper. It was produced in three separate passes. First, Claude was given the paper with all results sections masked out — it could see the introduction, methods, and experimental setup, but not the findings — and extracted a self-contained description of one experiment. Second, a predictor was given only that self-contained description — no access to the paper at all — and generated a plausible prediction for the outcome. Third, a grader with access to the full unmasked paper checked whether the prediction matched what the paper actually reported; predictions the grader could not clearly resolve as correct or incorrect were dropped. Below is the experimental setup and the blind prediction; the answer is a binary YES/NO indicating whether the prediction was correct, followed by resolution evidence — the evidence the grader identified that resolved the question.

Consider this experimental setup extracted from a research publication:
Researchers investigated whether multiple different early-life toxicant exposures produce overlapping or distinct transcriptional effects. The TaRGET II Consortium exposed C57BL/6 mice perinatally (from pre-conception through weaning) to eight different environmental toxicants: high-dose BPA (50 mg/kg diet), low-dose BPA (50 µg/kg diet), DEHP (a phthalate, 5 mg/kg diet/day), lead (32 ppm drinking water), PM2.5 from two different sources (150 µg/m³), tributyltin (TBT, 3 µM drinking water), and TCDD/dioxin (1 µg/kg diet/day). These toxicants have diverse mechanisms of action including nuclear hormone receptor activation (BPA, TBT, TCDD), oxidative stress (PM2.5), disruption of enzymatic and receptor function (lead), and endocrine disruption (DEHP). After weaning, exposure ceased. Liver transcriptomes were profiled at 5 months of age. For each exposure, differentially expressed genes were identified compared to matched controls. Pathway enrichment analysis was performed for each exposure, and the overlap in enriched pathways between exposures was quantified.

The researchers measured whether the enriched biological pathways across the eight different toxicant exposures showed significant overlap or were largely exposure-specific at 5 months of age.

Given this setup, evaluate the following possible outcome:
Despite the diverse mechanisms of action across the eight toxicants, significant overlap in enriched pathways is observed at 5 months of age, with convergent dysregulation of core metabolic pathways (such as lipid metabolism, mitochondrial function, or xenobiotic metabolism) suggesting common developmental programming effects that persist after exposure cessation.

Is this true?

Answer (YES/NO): NO